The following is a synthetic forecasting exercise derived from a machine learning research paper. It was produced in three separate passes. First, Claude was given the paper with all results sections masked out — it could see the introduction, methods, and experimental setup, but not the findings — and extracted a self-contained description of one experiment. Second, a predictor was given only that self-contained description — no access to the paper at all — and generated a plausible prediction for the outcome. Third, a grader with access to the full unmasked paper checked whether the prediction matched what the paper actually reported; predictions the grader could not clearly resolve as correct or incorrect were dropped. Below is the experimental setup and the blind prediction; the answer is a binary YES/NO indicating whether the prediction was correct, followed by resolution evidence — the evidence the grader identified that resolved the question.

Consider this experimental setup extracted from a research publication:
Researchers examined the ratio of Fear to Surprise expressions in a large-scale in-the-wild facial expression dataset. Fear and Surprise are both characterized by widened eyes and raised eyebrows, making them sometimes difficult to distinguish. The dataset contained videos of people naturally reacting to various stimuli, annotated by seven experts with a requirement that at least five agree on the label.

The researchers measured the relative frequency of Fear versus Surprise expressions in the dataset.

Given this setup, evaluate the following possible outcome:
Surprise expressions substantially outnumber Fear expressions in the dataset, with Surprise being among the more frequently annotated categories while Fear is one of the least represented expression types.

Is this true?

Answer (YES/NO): YES